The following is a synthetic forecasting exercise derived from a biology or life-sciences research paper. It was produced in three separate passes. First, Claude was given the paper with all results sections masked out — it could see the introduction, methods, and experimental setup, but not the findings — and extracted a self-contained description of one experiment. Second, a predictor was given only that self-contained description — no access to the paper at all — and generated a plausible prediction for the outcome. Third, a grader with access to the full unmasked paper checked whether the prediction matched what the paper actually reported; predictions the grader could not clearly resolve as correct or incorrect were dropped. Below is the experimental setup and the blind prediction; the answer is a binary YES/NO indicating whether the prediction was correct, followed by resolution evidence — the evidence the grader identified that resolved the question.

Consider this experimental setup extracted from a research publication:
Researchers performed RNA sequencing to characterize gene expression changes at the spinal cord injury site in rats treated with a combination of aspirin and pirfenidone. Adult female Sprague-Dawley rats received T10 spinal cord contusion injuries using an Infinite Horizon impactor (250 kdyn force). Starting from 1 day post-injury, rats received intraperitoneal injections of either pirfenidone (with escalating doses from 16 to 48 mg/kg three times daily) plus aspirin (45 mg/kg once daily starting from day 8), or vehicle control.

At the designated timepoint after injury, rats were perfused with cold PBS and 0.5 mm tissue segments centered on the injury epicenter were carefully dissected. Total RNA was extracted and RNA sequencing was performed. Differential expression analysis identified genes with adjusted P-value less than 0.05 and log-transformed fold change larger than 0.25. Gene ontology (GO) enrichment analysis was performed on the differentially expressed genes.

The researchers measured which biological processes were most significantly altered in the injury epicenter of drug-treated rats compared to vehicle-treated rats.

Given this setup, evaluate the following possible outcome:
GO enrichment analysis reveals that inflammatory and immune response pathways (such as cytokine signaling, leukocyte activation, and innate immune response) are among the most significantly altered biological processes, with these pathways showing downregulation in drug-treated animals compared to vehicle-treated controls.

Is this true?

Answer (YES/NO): NO